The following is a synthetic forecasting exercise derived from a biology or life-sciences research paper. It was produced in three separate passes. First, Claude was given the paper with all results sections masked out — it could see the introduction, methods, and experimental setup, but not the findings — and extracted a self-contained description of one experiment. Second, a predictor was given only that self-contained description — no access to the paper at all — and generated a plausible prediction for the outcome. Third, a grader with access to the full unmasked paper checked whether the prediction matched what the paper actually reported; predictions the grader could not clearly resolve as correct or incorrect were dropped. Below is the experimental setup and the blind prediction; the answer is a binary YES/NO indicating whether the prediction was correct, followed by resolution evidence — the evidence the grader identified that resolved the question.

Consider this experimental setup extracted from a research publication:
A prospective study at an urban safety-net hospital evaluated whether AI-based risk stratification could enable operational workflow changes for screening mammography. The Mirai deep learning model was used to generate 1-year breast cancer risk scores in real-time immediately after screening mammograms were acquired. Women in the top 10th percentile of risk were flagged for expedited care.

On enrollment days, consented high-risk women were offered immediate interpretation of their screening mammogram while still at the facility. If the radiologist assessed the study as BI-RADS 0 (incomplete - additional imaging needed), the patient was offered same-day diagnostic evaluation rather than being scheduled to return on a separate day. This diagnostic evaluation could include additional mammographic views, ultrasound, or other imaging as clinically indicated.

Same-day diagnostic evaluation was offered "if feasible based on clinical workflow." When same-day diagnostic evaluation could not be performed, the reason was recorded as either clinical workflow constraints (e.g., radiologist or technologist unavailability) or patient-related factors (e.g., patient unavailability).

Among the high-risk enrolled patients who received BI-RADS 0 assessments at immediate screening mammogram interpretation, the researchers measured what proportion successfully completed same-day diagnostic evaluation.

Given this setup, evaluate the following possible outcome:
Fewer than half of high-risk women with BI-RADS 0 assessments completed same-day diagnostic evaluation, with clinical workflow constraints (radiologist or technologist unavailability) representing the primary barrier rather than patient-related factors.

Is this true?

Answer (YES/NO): NO